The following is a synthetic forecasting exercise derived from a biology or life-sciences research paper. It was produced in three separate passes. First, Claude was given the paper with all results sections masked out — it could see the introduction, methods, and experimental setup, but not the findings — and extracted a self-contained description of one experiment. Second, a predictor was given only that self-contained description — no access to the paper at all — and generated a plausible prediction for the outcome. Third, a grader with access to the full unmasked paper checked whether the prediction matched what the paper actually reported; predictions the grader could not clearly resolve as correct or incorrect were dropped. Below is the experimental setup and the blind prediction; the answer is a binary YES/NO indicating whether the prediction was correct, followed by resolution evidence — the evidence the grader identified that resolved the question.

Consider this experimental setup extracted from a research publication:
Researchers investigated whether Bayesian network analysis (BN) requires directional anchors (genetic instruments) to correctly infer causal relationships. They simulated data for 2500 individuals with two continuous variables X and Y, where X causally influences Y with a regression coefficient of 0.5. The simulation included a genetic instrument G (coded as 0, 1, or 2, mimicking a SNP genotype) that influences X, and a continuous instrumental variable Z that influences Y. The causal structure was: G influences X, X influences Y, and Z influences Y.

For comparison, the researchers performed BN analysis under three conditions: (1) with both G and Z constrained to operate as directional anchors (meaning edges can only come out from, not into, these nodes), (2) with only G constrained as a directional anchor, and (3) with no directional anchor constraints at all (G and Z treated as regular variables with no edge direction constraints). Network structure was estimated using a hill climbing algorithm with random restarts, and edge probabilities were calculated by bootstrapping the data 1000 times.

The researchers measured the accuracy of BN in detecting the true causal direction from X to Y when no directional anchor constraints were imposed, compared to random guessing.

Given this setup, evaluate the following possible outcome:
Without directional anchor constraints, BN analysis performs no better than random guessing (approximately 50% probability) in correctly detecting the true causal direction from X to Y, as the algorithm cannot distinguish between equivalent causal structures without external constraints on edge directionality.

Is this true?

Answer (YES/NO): YES